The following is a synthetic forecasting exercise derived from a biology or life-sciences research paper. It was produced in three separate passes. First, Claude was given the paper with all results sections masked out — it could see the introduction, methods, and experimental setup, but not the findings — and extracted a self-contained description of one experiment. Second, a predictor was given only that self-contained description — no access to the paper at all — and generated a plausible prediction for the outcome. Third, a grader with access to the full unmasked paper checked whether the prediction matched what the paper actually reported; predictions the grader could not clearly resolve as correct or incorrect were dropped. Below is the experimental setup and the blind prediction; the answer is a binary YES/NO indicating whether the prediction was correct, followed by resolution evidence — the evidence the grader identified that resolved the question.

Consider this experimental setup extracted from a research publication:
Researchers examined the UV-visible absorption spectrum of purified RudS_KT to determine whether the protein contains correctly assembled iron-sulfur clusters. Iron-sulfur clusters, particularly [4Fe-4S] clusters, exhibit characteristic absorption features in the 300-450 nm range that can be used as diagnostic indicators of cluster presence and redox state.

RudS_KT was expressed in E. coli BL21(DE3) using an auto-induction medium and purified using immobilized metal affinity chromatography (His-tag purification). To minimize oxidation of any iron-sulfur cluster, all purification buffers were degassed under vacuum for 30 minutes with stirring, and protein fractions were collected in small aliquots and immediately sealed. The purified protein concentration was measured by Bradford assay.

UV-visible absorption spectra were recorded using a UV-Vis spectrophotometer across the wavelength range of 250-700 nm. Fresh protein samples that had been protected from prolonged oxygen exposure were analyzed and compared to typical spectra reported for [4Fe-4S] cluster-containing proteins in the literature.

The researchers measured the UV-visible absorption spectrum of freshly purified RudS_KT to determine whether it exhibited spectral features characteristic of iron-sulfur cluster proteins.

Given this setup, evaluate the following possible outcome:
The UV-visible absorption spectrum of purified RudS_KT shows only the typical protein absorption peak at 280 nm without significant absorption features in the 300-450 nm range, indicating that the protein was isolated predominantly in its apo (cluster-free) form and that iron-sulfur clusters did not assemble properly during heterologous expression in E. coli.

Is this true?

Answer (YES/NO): NO